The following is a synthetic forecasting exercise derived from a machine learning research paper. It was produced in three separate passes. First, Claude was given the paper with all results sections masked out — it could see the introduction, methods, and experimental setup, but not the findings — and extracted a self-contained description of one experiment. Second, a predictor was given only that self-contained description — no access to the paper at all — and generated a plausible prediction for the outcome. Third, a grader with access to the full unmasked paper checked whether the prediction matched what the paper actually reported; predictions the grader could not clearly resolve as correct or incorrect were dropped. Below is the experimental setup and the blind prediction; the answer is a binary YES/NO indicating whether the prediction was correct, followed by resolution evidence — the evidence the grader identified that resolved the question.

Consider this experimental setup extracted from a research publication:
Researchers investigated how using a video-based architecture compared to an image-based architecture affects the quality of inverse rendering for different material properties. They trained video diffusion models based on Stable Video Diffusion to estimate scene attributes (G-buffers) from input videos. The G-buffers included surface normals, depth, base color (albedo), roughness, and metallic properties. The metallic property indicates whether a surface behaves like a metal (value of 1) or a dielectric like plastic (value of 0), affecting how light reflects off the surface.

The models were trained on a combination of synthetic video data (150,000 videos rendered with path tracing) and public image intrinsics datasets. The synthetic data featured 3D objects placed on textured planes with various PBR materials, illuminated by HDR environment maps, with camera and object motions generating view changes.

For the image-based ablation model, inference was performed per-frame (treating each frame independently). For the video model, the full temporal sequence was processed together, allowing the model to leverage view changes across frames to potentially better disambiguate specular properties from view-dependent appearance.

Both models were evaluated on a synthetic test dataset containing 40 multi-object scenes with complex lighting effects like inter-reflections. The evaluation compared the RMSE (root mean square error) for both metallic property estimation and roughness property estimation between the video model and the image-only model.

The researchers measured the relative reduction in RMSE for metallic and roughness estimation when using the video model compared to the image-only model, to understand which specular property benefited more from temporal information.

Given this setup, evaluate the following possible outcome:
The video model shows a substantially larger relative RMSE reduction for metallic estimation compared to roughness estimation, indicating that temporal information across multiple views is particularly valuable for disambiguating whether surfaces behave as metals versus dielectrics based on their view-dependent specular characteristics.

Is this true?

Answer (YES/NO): YES